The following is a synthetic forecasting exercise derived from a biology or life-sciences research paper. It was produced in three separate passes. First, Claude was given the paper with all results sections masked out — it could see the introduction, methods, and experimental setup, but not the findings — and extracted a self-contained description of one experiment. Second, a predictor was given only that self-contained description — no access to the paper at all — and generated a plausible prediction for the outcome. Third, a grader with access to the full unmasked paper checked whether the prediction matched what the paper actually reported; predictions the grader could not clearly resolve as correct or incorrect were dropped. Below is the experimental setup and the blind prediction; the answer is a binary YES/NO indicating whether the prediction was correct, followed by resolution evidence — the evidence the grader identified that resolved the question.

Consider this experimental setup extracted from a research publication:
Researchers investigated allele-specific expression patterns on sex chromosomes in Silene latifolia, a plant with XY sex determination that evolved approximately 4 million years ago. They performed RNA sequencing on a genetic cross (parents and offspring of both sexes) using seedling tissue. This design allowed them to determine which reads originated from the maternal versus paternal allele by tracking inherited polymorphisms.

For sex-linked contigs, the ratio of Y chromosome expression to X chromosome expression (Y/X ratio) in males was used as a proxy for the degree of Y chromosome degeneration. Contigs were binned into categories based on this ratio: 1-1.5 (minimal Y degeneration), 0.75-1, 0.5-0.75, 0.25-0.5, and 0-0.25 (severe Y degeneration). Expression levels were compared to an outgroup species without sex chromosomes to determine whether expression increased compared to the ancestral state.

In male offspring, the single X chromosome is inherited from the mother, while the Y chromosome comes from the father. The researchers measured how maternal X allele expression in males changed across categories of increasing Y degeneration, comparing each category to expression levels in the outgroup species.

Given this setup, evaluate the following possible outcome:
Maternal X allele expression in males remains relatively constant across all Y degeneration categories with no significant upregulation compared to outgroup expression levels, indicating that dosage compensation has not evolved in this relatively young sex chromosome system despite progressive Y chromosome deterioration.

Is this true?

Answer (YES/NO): NO